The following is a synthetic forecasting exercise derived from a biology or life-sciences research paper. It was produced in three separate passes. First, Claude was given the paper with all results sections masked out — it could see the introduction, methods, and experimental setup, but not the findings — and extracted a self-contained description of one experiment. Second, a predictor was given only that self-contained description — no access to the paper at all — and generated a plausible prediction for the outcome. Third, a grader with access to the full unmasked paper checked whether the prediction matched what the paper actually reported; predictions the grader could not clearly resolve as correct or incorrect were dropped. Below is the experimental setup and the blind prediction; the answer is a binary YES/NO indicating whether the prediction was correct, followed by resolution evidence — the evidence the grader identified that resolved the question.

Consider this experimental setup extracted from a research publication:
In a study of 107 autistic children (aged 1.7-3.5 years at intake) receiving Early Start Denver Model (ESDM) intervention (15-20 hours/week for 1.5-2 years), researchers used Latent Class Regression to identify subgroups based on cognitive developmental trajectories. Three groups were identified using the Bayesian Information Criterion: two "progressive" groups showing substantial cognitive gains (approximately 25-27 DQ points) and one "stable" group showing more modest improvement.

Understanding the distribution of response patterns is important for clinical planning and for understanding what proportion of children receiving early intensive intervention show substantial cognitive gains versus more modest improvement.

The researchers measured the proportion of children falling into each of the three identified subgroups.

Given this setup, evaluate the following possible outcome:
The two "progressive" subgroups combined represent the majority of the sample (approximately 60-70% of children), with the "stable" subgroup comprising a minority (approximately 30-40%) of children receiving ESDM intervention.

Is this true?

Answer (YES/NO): YES